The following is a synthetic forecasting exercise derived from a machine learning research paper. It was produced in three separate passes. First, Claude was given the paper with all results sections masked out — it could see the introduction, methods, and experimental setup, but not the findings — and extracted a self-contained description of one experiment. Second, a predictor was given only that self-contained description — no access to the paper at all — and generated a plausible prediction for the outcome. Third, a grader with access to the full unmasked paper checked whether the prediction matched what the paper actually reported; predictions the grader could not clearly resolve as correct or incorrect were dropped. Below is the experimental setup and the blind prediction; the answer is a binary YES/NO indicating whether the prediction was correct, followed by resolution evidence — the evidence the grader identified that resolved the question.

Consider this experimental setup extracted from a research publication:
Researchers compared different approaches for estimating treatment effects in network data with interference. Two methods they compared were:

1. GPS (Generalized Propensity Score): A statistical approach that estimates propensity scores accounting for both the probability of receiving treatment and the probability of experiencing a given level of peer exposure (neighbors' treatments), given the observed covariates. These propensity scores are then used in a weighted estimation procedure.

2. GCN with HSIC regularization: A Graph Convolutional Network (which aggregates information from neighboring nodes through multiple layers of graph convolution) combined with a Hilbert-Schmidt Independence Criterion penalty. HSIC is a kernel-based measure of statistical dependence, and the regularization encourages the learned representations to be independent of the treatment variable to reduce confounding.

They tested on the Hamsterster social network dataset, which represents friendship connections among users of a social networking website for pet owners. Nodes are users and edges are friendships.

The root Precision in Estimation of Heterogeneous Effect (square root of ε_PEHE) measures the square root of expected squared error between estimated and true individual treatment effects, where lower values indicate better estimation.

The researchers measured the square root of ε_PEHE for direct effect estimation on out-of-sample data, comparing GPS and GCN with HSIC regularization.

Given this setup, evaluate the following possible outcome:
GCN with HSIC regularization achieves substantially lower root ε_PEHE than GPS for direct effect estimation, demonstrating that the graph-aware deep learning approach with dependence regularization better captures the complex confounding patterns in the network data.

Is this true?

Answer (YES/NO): YES